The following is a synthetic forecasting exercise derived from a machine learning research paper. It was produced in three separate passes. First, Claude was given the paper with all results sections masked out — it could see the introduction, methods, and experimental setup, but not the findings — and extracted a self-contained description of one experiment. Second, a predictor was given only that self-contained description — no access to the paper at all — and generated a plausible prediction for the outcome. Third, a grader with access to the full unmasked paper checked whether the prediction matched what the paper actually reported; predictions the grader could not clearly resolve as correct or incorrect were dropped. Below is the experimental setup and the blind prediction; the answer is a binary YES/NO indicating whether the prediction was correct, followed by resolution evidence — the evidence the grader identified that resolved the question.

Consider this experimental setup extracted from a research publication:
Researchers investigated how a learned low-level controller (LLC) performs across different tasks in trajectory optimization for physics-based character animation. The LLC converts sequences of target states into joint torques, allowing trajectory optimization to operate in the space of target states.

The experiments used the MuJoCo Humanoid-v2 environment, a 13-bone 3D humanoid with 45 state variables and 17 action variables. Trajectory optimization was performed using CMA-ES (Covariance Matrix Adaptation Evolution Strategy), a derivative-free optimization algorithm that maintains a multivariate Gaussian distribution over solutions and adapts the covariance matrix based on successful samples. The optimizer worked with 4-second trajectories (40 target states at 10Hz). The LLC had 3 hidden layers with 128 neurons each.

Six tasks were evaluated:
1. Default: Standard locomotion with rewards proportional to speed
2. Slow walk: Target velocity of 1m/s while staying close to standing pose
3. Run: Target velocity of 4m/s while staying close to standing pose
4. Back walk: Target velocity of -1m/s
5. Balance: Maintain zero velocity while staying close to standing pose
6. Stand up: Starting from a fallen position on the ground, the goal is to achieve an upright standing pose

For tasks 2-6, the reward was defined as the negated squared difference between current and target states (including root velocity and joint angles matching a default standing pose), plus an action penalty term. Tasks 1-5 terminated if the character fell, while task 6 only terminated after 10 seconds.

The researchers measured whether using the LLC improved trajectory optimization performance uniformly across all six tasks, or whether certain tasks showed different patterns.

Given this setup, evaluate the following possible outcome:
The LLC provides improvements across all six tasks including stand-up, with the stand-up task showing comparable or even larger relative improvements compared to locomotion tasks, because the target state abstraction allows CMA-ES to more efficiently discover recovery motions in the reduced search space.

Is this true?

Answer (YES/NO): NO